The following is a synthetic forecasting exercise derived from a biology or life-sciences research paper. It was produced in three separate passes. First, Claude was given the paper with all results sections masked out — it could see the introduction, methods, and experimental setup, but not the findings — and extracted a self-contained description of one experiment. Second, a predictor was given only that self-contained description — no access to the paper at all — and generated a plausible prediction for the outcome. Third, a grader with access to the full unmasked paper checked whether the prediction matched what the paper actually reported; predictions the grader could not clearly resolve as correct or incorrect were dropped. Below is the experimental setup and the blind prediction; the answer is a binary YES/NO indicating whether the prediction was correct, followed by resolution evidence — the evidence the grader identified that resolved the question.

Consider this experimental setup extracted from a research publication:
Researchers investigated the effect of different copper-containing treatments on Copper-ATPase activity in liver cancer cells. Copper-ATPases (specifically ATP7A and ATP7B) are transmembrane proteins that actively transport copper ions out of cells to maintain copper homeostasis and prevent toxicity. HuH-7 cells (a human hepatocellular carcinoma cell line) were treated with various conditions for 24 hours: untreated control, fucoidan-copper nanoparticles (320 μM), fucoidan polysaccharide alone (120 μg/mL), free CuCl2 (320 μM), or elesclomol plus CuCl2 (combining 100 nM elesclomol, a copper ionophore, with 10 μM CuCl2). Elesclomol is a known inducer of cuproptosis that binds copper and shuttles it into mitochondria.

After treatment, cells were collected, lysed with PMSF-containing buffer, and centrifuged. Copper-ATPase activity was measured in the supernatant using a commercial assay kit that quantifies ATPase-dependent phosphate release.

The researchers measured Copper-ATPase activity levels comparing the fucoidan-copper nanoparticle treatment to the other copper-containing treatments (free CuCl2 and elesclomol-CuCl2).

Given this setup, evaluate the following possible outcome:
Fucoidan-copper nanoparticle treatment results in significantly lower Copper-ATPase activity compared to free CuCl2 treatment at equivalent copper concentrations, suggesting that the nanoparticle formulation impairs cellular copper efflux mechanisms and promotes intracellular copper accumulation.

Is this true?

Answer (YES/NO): NO